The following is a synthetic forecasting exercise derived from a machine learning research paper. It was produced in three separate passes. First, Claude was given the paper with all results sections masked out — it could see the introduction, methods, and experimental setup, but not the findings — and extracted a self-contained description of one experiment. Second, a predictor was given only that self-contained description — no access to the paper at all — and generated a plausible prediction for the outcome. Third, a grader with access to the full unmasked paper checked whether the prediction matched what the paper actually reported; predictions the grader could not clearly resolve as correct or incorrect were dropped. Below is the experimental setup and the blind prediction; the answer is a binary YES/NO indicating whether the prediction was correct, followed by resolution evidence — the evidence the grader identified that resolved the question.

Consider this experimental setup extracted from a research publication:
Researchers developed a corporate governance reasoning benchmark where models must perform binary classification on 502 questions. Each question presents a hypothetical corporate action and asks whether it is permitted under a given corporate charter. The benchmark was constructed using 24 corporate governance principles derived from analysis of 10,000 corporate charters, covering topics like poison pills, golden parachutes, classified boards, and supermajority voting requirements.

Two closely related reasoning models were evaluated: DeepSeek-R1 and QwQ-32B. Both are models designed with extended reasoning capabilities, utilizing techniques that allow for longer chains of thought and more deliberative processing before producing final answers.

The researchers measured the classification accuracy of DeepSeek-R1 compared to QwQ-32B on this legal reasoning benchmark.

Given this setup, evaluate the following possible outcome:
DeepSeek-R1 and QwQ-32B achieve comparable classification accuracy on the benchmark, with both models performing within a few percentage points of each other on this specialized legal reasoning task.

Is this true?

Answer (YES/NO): YES